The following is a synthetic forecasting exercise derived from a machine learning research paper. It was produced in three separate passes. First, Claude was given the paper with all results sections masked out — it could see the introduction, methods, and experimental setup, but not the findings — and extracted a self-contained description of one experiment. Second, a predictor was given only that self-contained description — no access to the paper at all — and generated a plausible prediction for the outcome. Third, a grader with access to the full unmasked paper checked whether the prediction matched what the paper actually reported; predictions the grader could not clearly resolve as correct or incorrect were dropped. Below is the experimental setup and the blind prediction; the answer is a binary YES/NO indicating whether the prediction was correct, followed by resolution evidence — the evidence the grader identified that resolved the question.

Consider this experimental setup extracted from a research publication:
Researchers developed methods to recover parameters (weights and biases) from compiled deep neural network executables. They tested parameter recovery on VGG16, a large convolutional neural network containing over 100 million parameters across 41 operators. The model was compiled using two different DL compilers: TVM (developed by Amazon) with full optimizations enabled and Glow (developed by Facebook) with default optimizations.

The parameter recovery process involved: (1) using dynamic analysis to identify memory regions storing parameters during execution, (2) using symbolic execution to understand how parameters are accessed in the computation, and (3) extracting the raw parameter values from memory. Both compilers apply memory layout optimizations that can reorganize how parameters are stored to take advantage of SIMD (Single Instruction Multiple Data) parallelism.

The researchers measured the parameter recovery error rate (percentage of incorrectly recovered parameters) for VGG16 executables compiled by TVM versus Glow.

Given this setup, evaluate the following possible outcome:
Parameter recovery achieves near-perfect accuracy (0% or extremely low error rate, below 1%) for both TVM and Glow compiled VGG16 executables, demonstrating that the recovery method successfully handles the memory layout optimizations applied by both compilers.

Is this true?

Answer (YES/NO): YES